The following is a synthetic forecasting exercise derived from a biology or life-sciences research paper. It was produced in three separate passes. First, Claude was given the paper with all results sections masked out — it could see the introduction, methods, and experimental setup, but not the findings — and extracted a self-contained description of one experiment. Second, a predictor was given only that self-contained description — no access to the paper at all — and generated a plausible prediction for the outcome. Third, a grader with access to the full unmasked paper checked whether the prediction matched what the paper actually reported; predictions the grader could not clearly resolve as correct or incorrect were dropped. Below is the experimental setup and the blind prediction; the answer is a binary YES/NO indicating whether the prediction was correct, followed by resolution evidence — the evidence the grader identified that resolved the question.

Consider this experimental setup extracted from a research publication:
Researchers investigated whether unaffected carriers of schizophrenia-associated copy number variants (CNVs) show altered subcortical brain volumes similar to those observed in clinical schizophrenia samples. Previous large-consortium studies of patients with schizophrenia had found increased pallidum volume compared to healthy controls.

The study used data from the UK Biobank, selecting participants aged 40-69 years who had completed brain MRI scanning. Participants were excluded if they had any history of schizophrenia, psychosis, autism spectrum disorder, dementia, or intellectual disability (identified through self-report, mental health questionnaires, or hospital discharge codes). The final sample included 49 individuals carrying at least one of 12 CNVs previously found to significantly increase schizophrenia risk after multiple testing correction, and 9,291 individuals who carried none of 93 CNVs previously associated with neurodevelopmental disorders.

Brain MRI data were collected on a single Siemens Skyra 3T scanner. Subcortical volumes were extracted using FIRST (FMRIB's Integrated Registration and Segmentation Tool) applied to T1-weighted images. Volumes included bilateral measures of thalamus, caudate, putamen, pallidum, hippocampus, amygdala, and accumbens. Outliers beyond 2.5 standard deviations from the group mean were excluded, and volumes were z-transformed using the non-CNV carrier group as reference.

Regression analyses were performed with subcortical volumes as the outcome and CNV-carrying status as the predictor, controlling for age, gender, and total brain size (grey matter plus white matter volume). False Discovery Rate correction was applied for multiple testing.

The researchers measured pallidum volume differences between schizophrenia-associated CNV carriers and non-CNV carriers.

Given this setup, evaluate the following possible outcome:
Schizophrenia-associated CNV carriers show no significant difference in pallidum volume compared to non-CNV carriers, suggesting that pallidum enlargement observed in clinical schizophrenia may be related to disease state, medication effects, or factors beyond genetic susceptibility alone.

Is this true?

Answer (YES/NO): NO